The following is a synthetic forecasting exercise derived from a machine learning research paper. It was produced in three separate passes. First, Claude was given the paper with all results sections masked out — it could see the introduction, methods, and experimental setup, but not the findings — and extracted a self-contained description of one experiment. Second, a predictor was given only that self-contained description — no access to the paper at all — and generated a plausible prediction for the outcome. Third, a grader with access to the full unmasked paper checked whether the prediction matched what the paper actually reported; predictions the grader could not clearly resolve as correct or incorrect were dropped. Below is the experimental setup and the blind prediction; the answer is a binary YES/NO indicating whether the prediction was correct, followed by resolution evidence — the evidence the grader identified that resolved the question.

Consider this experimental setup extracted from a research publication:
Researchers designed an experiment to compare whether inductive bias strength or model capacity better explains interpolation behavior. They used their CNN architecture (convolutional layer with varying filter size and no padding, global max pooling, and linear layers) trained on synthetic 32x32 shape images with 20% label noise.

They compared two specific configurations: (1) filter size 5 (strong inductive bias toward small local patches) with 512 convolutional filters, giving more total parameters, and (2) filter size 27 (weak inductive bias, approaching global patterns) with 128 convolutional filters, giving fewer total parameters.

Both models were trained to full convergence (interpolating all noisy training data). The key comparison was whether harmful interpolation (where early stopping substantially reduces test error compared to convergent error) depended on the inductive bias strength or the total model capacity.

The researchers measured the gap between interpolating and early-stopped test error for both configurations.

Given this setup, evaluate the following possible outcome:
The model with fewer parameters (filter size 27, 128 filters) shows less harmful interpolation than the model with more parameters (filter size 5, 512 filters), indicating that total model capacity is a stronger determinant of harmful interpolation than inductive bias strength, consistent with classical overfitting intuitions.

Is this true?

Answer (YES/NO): NO